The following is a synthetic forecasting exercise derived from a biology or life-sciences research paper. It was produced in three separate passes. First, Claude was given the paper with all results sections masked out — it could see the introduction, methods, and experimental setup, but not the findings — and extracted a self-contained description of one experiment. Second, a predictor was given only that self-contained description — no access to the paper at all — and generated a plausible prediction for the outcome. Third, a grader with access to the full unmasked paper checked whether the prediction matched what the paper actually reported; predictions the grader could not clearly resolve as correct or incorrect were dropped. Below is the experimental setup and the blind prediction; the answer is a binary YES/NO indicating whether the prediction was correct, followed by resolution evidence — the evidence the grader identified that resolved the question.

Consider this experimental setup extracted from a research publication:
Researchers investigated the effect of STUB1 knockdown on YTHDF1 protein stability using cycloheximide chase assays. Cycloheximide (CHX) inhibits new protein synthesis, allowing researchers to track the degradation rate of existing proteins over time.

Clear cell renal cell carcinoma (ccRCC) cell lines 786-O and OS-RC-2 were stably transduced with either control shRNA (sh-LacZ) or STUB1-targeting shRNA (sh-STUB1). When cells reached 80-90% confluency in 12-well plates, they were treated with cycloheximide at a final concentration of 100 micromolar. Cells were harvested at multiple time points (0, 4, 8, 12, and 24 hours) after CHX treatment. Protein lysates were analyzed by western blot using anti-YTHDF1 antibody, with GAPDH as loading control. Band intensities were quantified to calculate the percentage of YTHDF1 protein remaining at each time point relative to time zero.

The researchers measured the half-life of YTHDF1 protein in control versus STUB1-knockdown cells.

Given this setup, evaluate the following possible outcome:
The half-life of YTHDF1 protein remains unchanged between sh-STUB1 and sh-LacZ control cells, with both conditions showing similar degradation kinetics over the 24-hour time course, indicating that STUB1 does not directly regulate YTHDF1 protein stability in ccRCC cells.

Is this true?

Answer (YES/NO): NO